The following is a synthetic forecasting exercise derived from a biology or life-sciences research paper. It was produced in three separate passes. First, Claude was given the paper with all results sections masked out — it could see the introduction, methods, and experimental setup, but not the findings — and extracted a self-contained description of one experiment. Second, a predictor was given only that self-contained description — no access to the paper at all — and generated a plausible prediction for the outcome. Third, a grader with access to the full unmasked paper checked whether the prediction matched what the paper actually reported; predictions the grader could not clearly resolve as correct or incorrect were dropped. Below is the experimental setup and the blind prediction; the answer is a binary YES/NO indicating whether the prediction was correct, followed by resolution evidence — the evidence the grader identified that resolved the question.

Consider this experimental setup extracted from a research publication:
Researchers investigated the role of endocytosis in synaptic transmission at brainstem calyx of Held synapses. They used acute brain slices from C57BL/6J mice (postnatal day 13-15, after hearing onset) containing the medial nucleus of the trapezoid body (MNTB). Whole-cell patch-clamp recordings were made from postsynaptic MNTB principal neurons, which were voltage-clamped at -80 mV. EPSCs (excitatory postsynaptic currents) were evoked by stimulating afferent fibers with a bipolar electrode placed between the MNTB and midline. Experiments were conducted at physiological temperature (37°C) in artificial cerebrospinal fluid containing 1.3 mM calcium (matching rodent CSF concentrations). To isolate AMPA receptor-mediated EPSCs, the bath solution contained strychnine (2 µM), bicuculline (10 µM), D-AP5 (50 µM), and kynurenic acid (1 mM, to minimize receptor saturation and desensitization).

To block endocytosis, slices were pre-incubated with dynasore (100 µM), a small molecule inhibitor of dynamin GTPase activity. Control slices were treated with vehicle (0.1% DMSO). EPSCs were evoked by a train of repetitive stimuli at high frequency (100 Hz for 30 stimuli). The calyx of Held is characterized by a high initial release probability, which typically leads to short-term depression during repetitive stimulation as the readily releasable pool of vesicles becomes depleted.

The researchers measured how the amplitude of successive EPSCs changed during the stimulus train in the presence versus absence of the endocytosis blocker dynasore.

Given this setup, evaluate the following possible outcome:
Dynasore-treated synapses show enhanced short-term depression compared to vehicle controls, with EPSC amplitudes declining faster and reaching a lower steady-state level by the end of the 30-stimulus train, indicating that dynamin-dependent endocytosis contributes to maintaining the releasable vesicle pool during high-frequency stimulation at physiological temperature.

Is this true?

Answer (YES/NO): YES